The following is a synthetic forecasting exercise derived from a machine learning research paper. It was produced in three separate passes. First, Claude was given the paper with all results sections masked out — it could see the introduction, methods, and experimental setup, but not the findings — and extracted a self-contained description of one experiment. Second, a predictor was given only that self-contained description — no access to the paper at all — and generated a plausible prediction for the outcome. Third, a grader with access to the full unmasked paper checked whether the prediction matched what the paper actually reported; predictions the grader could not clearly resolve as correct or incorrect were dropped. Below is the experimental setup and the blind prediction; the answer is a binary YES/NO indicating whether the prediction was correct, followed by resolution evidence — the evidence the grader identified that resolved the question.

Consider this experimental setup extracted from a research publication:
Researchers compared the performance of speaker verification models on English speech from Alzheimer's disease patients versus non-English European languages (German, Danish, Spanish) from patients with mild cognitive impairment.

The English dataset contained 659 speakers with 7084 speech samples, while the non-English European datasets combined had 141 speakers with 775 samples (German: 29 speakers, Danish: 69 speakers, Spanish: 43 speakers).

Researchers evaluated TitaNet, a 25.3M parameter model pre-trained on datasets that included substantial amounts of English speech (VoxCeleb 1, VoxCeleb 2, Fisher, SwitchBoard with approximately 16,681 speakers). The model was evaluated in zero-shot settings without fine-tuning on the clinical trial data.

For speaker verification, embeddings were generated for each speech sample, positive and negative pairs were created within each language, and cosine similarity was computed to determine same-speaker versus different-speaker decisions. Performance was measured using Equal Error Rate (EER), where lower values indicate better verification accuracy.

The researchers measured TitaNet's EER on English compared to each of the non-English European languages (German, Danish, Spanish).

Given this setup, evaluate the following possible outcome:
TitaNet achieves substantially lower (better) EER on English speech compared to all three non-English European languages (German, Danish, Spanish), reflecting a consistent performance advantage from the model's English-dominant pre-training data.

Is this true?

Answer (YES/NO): NO